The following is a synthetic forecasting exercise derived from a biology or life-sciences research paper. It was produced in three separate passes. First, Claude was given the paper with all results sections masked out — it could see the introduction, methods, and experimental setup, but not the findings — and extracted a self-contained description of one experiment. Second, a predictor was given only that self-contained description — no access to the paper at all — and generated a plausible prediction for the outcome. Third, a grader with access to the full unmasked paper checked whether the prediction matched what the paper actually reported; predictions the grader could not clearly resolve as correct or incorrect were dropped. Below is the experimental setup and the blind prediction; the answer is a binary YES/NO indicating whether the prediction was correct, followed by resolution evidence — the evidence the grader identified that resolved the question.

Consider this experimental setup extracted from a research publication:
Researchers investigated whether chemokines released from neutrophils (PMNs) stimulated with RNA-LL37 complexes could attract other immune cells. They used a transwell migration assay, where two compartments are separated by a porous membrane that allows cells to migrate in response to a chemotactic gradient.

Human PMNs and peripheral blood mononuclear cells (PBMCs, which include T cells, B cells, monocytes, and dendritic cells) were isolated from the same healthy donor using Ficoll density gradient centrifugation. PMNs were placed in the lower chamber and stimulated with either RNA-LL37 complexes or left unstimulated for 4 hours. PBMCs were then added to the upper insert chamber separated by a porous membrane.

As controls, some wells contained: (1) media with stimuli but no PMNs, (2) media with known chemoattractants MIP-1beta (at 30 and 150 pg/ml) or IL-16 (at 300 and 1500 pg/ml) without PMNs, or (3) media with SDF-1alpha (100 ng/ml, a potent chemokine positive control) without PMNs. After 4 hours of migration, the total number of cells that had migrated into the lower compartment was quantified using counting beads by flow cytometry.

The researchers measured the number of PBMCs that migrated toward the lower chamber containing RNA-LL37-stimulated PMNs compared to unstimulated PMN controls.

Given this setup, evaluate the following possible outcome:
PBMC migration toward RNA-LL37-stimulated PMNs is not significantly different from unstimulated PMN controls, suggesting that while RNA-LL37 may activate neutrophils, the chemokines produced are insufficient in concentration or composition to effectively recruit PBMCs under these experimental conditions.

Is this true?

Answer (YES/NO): YES